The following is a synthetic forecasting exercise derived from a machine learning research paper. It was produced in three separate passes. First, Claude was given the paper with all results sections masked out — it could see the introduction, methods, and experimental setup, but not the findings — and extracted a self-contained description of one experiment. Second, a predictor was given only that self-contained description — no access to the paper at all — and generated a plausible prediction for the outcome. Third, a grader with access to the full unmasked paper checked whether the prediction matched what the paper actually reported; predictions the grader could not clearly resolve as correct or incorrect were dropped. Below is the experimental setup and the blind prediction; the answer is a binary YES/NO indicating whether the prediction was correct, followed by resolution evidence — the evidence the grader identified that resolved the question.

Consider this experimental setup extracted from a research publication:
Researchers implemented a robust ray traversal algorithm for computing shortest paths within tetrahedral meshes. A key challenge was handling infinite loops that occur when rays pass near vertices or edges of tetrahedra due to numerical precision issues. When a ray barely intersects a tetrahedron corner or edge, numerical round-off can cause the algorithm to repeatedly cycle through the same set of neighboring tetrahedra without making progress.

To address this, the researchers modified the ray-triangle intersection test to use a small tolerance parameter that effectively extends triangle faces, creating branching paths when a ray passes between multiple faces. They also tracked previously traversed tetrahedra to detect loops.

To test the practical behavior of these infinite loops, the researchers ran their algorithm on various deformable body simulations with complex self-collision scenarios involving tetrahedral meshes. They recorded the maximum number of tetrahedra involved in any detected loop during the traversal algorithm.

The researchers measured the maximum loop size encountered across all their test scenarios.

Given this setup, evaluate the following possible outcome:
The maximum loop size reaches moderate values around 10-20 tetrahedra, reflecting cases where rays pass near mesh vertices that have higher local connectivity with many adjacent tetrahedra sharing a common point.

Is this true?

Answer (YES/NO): NO